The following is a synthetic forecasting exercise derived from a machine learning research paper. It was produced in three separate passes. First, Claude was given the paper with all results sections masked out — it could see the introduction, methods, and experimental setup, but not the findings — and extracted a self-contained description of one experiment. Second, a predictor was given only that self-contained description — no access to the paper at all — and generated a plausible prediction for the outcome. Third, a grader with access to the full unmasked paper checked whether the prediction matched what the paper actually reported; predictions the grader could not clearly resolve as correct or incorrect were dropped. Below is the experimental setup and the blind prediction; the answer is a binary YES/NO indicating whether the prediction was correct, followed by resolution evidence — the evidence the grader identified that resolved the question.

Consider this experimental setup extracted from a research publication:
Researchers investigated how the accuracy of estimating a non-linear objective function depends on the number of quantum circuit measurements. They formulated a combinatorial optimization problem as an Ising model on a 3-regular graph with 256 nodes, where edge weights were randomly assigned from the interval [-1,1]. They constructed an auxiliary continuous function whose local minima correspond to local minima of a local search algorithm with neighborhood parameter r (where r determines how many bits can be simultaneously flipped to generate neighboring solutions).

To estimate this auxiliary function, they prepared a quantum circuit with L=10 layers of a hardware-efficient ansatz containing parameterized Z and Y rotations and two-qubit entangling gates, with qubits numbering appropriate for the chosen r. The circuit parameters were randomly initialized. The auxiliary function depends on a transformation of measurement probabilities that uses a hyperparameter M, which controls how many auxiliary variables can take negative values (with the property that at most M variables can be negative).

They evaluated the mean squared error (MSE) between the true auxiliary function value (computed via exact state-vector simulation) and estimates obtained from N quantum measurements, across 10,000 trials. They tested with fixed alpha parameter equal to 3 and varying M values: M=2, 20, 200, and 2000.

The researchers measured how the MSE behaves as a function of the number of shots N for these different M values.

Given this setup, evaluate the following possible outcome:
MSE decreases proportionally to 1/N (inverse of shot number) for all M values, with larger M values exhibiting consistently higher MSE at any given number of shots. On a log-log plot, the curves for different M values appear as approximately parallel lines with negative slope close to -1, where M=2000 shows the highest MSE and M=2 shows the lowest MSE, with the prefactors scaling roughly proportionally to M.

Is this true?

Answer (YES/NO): NO